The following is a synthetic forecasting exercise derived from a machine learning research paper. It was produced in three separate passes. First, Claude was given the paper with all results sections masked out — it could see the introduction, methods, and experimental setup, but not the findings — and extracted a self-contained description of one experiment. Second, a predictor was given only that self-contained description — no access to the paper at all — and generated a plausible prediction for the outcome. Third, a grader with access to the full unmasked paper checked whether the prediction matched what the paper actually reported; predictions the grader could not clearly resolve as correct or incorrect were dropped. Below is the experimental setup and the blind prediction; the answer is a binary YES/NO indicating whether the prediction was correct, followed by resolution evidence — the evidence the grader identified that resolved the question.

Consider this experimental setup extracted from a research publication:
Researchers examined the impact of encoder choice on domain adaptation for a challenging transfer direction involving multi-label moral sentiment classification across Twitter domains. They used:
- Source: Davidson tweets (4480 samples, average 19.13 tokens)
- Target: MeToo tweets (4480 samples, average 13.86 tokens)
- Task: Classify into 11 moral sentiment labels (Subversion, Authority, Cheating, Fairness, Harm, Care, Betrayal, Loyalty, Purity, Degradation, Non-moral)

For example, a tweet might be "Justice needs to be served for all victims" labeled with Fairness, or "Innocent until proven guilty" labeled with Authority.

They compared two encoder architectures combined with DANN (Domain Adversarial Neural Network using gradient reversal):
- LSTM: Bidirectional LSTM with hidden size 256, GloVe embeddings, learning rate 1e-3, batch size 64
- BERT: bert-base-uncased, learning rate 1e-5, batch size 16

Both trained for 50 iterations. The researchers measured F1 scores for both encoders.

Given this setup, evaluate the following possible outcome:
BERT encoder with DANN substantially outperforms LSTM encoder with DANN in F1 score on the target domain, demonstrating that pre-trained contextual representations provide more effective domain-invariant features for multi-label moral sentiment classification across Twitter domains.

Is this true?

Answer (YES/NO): NO